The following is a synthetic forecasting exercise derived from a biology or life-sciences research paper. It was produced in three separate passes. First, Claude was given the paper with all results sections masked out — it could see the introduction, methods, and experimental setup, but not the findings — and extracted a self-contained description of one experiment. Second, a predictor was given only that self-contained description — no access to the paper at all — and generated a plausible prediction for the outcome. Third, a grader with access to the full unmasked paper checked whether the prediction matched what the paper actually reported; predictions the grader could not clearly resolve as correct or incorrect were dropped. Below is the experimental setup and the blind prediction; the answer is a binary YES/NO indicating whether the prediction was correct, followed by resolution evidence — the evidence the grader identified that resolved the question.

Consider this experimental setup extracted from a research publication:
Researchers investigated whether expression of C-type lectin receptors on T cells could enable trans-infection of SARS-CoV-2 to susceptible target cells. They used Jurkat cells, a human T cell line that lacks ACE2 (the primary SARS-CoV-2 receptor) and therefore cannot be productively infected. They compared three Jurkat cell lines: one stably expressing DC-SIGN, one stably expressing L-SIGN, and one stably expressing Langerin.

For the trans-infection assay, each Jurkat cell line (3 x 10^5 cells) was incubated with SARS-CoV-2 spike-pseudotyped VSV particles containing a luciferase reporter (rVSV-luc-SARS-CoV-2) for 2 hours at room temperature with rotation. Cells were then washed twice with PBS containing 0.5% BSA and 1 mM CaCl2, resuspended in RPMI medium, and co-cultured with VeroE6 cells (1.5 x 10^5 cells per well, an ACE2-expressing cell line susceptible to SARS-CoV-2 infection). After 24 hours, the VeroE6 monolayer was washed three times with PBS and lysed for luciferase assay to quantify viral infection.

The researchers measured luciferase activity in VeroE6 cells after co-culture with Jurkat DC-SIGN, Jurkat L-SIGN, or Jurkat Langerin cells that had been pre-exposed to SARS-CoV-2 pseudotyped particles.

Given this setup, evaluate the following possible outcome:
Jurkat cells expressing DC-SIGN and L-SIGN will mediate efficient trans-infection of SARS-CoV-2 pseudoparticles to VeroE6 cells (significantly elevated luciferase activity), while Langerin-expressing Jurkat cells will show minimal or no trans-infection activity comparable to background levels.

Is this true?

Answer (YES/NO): YES